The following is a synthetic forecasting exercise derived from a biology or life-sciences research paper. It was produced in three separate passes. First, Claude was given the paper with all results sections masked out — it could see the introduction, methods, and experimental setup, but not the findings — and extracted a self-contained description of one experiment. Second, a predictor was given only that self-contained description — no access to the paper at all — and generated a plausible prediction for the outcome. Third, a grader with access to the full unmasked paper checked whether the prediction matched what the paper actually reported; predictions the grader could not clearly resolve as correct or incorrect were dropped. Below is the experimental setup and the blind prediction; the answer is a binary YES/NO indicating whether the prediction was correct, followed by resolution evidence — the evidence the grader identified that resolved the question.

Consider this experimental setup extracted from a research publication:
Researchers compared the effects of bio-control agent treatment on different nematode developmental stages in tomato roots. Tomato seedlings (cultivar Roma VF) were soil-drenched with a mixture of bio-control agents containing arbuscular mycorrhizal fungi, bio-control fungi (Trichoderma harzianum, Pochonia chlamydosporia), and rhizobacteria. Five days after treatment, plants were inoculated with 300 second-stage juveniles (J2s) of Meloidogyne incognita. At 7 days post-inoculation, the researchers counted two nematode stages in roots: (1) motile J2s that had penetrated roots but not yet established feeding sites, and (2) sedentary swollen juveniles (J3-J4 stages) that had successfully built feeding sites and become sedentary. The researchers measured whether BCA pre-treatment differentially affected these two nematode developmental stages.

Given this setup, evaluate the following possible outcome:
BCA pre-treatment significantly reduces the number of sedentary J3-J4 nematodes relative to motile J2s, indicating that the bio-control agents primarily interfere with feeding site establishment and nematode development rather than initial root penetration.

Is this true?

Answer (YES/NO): YES